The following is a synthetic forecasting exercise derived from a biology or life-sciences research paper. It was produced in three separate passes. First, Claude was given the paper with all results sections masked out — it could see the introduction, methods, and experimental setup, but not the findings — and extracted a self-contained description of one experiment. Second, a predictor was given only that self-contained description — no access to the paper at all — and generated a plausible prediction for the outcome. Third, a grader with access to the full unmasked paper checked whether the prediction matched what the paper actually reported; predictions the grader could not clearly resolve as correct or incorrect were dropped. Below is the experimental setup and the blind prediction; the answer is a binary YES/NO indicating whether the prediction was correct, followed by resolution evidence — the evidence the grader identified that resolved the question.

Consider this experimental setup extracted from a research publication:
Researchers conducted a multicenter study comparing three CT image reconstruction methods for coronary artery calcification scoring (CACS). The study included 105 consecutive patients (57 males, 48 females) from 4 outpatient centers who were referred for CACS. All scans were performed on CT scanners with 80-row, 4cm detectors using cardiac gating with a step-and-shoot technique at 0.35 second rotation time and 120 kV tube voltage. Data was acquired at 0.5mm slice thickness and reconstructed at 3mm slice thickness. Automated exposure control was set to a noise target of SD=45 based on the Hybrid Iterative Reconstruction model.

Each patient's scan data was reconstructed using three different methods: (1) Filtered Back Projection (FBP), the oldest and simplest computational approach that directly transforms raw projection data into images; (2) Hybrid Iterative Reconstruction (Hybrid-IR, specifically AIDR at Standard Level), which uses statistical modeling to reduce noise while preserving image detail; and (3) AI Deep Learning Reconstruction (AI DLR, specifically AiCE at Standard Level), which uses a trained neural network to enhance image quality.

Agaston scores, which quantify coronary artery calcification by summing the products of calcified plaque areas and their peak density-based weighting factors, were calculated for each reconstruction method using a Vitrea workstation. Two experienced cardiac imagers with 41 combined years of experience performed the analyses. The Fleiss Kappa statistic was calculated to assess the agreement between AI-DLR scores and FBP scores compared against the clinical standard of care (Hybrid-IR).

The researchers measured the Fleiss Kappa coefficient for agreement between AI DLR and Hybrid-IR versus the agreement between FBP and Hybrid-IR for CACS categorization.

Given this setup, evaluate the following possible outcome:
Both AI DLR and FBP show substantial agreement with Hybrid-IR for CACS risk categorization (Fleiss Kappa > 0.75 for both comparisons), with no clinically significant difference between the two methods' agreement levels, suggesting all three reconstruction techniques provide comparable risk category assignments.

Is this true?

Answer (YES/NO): NO